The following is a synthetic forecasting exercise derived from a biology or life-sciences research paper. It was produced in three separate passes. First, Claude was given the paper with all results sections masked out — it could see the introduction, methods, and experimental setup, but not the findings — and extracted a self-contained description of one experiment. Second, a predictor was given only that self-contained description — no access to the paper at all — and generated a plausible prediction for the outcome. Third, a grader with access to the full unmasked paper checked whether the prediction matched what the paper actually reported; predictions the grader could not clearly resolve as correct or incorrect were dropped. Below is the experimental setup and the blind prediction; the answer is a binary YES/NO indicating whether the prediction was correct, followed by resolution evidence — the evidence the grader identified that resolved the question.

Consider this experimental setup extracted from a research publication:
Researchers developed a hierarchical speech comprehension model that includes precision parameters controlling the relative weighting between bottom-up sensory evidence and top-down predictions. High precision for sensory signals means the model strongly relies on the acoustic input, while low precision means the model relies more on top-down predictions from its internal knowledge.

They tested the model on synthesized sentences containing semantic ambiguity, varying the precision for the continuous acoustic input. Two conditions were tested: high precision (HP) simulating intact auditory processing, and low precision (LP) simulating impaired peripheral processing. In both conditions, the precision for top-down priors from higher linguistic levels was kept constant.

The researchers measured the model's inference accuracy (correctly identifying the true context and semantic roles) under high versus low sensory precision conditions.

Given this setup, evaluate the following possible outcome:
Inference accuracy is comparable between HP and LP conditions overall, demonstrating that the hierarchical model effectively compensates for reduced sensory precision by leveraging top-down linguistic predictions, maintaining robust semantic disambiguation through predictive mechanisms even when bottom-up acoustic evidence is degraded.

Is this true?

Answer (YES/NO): NO